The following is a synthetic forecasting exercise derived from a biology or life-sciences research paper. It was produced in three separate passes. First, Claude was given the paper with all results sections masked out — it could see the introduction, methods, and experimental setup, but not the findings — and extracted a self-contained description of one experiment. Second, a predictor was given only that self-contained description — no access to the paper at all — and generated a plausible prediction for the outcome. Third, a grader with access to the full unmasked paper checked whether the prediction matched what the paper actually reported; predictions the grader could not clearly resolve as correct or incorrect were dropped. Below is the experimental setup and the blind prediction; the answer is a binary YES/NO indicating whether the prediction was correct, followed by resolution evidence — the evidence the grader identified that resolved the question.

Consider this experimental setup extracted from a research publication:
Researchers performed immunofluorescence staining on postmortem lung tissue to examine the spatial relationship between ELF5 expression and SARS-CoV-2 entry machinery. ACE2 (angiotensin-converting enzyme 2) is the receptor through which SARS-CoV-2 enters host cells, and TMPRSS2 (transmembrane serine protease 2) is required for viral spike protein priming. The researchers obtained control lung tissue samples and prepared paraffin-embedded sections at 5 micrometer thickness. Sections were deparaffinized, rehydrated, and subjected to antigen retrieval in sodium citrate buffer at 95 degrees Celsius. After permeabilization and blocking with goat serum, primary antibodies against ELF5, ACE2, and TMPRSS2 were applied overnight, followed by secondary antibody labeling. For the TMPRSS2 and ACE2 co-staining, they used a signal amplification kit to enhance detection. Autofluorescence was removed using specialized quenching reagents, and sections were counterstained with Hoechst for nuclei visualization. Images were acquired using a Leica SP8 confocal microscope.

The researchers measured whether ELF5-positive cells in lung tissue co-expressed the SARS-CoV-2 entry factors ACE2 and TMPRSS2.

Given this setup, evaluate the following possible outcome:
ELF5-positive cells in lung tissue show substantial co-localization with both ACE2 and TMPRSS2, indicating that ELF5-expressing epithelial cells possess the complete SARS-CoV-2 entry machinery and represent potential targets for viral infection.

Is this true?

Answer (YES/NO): YES